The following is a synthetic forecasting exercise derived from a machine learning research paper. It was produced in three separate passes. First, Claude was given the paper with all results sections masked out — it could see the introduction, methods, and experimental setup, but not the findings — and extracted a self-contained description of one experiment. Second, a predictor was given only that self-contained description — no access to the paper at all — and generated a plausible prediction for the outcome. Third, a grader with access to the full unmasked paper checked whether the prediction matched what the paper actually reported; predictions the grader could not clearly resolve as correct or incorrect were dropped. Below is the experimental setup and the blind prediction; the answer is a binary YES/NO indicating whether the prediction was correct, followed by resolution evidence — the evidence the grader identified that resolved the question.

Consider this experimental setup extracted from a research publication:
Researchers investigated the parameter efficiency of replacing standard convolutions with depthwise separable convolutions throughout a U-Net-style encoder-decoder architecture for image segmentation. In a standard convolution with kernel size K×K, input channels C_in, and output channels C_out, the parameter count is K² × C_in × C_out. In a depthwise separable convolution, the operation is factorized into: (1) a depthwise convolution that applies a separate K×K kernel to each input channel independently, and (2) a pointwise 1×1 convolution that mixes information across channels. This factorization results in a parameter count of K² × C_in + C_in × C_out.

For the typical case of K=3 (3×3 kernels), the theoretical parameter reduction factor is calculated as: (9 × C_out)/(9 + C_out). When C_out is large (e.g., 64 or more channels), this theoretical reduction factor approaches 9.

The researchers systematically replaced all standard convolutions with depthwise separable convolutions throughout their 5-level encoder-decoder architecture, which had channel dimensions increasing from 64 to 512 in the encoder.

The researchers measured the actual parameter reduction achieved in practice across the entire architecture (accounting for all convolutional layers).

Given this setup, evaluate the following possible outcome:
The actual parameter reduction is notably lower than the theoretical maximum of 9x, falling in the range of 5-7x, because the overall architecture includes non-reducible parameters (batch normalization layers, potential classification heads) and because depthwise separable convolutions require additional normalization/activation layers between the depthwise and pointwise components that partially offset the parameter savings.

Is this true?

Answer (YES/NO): NO